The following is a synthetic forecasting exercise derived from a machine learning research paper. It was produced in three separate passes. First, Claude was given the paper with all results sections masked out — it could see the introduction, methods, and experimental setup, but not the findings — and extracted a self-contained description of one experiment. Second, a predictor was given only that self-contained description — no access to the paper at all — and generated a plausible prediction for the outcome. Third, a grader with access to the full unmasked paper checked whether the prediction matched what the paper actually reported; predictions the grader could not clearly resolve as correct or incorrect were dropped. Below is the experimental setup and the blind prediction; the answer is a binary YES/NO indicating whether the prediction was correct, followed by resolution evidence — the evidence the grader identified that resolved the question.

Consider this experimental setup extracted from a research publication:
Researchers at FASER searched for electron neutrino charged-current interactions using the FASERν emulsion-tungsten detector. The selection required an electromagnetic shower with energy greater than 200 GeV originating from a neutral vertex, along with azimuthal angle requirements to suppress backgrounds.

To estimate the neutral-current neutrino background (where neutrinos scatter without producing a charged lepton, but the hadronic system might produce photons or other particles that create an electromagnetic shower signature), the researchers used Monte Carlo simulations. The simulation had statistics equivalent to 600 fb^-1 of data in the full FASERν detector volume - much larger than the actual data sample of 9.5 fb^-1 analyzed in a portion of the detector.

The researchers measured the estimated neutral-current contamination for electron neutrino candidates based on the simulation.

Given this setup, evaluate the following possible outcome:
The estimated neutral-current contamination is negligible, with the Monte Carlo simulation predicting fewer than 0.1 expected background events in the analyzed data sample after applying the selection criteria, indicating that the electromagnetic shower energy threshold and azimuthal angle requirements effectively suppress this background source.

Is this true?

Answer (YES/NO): YES